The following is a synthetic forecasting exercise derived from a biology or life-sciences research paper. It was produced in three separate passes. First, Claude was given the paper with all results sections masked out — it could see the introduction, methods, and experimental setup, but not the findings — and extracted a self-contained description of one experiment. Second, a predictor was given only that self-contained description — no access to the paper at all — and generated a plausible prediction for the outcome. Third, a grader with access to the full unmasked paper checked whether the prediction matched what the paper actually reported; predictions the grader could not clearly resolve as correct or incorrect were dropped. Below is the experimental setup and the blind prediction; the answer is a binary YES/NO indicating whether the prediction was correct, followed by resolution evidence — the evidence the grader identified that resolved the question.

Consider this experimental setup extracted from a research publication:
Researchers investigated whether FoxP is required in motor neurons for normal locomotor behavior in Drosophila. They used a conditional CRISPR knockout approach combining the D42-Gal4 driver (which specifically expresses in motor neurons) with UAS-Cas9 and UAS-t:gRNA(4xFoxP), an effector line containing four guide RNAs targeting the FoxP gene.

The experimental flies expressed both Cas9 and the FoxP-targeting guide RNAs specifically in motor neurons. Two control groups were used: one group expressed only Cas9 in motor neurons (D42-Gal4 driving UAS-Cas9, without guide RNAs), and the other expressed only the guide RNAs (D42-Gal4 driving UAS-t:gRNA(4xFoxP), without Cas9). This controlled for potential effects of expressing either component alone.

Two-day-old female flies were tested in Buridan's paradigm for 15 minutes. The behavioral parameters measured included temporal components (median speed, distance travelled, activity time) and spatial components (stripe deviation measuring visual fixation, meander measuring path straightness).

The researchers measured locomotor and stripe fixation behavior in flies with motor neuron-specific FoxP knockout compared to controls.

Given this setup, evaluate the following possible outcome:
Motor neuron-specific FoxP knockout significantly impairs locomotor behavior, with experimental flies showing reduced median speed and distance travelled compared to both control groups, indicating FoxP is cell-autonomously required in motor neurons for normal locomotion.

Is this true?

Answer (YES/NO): YES